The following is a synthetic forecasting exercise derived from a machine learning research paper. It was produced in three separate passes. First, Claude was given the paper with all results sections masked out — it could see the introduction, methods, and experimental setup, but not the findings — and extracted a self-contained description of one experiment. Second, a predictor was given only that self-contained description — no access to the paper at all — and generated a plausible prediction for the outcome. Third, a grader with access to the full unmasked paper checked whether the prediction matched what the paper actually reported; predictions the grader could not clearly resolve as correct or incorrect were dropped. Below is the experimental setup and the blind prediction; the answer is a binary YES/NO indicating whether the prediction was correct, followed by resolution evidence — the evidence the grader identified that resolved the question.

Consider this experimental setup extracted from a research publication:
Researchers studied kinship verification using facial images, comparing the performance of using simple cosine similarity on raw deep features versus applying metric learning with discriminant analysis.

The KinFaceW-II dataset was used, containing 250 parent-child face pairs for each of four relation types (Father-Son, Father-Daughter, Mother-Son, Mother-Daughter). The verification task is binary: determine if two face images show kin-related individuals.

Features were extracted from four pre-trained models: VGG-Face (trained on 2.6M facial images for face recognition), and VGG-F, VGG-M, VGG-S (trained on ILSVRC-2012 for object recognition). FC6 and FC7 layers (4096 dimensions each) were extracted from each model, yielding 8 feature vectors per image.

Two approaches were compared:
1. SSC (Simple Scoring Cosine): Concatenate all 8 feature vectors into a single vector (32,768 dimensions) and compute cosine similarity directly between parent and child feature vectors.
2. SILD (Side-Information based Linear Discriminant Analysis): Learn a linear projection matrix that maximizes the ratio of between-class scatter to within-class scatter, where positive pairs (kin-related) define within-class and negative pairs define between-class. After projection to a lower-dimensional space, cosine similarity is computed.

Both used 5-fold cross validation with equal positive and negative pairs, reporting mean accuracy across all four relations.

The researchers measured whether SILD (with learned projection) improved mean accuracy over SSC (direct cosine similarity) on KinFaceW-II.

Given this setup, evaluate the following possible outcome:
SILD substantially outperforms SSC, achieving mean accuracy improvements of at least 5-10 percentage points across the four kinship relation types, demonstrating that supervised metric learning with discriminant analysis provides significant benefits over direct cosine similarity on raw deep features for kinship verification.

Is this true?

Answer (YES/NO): NO